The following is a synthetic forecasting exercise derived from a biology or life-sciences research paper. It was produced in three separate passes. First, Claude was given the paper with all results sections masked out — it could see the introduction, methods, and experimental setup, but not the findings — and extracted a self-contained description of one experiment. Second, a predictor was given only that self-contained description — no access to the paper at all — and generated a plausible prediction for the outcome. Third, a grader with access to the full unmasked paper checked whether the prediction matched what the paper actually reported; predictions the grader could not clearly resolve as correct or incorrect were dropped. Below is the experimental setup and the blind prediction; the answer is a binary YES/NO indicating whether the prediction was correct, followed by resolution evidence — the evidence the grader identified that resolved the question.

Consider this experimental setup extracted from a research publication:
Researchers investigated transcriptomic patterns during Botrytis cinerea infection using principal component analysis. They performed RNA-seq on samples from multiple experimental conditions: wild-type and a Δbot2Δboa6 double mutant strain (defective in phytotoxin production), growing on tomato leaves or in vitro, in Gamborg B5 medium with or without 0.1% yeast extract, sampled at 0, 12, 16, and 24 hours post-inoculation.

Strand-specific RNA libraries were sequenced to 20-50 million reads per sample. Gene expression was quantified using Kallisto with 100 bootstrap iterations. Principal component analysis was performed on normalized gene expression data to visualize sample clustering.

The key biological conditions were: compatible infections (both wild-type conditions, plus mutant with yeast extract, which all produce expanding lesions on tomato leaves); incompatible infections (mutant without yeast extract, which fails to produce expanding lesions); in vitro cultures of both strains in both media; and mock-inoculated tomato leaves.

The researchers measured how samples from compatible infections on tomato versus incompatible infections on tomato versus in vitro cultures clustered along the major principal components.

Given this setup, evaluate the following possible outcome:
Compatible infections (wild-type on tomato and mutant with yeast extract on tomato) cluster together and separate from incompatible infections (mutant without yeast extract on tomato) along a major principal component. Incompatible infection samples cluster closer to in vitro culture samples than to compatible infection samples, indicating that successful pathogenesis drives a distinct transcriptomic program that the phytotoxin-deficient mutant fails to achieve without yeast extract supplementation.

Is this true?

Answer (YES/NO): NO